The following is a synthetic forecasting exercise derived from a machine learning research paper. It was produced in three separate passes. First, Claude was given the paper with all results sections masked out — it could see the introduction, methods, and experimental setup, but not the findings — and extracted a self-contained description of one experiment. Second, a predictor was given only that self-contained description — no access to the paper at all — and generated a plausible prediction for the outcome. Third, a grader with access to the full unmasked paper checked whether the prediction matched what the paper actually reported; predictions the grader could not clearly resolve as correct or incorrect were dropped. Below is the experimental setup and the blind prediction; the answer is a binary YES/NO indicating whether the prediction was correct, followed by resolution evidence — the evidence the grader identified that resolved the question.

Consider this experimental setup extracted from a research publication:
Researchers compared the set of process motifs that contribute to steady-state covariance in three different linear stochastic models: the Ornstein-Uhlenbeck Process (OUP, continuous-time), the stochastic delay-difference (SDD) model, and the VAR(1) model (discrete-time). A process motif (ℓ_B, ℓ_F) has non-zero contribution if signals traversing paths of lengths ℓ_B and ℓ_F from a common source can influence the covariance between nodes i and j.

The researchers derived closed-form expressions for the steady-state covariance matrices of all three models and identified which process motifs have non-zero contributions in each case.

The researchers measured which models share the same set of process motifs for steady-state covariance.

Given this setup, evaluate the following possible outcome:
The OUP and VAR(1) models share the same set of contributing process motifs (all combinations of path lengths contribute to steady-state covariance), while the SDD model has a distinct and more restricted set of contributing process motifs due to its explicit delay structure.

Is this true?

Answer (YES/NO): NO